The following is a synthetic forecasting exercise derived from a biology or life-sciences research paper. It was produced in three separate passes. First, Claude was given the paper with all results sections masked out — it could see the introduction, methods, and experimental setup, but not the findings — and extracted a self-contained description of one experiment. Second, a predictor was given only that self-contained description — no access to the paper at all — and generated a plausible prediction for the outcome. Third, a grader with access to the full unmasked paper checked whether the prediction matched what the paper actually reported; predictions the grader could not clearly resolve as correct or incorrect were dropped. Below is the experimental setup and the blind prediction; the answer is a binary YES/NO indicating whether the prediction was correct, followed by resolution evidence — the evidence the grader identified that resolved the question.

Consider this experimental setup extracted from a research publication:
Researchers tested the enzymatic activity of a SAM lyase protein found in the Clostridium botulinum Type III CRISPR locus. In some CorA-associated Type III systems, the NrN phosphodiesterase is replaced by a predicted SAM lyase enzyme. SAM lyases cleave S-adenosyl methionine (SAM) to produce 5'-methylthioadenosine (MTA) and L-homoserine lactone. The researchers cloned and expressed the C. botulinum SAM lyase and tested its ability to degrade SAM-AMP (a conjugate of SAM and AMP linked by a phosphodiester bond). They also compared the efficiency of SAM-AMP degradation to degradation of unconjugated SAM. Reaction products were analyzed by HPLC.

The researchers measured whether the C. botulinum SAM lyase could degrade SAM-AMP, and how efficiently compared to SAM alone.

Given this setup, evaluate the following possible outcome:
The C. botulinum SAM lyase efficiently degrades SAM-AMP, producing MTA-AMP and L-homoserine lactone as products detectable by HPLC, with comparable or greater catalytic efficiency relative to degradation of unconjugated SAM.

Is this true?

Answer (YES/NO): NO